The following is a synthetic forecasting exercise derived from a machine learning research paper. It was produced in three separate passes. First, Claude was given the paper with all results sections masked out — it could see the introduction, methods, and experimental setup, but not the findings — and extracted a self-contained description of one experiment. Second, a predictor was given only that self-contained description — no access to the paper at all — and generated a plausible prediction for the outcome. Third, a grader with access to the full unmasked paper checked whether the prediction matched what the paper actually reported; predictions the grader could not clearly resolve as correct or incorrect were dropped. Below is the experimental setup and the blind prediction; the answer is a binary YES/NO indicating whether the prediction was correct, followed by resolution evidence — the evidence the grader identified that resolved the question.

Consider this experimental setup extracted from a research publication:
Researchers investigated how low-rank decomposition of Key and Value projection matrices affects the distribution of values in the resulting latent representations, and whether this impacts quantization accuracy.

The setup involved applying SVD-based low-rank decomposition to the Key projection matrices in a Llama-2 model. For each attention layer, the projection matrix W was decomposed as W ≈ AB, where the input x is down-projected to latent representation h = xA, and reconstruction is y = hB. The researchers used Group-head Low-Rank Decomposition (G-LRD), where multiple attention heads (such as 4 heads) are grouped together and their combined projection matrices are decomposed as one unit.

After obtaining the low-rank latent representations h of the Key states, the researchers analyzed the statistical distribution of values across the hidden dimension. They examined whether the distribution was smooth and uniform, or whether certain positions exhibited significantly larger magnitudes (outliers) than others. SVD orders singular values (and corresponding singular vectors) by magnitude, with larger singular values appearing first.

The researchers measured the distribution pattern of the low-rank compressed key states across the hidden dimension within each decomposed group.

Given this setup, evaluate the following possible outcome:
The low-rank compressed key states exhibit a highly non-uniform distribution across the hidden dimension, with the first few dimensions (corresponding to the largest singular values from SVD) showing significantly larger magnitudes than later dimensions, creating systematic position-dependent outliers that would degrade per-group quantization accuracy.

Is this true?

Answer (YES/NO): YES